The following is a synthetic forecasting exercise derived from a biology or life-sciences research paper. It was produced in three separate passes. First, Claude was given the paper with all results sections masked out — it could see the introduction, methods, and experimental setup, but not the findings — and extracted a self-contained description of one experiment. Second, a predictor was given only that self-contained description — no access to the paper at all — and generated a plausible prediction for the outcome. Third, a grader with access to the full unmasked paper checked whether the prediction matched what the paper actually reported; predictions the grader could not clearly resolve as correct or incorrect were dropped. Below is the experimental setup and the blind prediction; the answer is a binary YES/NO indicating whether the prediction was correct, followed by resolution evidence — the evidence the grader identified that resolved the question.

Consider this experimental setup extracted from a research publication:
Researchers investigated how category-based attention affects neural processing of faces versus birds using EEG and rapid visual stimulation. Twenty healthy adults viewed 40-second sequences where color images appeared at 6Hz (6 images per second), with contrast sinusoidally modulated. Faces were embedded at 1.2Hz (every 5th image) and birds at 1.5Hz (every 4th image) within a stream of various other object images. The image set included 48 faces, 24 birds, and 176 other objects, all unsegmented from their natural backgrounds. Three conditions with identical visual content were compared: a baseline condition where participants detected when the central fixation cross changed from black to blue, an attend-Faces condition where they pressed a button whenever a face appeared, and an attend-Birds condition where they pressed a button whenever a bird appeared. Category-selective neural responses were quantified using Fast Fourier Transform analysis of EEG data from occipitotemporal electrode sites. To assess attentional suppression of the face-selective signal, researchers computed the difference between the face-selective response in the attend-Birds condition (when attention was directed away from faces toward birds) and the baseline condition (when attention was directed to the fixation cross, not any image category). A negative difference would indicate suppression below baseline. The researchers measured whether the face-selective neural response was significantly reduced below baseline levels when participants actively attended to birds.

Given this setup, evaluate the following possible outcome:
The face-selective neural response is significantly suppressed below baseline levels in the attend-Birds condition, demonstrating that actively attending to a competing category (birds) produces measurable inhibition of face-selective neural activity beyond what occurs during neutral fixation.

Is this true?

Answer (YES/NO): YES